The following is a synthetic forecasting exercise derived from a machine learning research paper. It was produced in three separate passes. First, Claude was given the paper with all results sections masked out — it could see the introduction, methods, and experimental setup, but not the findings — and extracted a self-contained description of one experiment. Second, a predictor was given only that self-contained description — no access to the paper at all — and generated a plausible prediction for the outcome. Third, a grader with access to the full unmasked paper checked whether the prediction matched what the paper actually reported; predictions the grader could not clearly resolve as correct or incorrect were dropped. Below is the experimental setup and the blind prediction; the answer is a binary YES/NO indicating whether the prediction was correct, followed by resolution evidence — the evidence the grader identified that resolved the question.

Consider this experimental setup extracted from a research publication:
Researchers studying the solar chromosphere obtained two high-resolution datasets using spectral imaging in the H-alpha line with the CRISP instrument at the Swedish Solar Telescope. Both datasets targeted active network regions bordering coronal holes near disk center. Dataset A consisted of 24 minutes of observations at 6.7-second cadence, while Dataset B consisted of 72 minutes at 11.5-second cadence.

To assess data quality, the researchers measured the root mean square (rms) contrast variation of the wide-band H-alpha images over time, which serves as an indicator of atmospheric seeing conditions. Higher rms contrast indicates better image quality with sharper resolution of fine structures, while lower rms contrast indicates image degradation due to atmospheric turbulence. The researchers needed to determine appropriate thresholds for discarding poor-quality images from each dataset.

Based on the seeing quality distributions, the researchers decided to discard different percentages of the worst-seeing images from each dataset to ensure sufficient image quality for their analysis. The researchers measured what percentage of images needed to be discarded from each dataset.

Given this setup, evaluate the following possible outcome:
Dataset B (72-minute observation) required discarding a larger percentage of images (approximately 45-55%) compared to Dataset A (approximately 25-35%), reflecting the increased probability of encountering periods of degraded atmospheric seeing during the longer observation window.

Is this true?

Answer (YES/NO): NO